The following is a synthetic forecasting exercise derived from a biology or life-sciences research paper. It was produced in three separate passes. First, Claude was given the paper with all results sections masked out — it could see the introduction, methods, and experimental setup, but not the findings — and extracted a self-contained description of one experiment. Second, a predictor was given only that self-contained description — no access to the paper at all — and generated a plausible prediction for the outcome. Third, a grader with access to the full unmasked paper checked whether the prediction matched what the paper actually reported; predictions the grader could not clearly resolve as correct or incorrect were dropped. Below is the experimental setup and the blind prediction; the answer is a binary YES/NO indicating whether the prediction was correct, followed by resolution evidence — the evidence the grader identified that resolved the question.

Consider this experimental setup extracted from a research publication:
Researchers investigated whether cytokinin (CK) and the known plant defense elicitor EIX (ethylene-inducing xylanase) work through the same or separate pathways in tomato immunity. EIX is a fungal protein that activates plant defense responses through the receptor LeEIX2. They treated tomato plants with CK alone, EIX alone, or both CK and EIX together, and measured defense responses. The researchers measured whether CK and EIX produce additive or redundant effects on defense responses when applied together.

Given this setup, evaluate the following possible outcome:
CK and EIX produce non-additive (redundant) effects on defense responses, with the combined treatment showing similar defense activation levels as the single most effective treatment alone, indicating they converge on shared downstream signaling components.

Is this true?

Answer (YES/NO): NO